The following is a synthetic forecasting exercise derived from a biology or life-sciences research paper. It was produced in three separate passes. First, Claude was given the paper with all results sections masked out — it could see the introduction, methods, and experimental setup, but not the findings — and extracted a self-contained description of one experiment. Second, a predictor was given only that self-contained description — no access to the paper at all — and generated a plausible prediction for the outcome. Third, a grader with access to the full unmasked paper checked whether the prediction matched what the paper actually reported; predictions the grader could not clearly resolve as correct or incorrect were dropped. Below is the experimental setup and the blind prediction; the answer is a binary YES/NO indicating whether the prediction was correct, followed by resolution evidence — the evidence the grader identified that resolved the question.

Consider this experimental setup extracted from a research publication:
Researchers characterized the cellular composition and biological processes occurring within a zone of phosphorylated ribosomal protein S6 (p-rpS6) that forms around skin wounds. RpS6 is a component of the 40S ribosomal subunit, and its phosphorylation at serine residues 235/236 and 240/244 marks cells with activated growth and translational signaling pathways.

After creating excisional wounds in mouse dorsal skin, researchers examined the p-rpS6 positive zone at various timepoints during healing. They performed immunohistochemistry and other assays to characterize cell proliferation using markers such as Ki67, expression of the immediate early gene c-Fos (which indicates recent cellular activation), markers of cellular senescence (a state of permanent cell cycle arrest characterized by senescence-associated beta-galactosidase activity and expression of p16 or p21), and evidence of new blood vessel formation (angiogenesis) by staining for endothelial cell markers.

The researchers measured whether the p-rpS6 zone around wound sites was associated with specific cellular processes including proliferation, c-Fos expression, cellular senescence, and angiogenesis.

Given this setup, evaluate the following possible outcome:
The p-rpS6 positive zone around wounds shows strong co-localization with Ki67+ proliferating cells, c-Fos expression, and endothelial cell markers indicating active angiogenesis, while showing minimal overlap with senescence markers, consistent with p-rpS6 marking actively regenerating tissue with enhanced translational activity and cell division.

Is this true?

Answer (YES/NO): NO